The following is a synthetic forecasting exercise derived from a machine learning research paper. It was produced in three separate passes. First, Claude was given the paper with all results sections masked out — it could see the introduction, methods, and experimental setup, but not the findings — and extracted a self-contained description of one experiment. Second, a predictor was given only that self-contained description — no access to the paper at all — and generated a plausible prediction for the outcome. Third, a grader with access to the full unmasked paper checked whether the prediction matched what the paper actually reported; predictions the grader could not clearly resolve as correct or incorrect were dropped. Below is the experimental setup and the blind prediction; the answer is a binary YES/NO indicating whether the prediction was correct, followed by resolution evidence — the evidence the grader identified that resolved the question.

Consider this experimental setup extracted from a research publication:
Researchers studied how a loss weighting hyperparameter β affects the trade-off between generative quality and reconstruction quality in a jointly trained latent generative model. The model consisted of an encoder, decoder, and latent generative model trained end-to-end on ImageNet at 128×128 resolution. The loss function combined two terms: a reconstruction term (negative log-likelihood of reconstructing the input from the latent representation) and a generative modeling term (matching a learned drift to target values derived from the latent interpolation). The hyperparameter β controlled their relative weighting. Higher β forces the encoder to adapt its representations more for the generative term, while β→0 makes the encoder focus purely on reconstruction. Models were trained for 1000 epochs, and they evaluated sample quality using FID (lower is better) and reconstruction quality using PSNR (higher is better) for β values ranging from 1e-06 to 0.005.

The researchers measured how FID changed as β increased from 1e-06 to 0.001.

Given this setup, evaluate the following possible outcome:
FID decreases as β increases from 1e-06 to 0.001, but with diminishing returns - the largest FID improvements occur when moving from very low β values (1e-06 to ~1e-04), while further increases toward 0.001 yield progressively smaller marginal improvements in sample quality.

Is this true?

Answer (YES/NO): NO